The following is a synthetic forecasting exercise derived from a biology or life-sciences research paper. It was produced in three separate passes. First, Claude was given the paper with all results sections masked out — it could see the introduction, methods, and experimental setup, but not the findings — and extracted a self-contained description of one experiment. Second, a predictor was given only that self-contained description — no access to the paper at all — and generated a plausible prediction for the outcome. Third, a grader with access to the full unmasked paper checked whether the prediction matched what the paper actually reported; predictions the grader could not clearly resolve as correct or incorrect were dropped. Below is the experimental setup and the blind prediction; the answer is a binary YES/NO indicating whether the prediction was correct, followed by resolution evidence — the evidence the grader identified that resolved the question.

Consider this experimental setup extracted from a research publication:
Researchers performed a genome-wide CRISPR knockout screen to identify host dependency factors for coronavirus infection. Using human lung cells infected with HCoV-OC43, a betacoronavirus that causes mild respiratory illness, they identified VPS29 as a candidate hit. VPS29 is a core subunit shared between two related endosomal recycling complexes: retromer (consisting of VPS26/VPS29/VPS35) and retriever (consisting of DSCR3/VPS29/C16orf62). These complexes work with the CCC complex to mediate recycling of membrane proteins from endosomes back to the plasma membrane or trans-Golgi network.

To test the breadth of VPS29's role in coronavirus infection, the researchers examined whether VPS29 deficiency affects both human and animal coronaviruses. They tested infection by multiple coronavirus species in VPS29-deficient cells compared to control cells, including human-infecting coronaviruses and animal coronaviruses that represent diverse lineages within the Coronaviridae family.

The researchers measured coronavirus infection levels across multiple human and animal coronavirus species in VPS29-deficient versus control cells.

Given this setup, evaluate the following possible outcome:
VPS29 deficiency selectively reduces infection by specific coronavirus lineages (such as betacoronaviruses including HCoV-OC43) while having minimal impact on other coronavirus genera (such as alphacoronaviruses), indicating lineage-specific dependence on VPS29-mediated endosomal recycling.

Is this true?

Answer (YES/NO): NO